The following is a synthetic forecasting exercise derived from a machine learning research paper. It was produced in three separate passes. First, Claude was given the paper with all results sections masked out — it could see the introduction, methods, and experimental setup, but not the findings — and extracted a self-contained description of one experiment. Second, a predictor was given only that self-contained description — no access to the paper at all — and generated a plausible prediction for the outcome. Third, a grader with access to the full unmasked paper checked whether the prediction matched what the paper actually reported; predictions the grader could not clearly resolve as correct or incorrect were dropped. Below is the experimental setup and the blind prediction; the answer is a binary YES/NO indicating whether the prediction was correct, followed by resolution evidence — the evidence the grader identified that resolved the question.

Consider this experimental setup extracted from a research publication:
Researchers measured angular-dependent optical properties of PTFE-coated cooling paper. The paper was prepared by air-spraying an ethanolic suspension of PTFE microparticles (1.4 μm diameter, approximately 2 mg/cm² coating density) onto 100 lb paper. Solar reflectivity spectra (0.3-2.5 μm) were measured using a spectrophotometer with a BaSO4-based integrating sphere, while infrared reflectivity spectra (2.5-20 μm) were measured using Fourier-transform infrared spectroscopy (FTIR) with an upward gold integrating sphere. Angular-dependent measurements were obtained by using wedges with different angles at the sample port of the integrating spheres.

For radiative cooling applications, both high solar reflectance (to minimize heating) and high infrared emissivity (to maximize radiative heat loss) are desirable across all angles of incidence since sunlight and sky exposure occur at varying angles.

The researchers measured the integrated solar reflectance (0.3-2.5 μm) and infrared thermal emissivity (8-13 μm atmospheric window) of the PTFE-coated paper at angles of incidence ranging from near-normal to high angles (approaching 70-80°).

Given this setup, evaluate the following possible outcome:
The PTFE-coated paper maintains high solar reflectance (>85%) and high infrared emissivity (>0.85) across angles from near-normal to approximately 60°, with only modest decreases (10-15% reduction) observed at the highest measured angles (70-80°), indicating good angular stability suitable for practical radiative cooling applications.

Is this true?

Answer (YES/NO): NO